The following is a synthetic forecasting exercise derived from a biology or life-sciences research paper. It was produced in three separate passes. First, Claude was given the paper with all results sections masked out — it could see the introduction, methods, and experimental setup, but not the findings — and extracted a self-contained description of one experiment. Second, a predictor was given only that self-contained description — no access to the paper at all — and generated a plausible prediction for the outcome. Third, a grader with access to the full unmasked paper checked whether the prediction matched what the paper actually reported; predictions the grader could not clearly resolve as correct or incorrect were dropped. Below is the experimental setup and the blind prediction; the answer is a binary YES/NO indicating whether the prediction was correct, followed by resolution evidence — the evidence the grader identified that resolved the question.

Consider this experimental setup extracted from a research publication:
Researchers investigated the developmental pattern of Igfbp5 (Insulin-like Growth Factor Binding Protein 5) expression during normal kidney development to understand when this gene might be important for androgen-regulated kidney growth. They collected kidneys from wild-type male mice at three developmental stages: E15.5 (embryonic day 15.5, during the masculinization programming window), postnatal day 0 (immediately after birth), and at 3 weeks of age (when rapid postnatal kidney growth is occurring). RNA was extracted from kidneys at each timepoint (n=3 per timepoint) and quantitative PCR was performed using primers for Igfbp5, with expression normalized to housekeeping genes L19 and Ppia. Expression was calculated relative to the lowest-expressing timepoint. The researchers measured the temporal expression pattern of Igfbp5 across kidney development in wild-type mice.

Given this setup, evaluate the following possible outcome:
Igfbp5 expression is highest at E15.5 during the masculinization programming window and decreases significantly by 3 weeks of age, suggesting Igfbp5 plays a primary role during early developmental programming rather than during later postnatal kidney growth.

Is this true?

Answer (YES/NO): NO